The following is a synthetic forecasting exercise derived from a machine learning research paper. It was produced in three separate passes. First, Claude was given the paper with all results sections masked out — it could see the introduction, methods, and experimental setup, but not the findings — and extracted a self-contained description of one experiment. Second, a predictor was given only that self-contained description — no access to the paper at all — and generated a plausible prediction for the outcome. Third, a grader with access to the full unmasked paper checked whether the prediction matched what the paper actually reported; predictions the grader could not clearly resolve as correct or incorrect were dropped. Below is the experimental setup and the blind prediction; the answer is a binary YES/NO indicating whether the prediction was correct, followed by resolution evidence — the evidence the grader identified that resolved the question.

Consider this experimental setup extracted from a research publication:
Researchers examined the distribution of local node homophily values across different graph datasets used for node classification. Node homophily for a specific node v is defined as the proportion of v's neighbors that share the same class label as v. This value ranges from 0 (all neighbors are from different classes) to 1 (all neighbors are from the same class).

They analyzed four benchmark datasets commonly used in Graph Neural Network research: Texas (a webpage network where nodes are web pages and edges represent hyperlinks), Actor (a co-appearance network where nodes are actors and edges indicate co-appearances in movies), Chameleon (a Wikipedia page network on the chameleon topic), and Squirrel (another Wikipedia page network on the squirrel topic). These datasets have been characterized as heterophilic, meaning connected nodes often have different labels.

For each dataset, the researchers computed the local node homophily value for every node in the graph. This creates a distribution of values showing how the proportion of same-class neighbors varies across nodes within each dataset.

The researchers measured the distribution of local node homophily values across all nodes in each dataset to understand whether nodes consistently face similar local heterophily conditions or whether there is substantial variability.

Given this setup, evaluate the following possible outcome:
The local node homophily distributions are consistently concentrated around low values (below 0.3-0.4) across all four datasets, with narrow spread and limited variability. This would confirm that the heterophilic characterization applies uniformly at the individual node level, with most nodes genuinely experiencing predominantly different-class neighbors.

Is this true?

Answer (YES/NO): NO